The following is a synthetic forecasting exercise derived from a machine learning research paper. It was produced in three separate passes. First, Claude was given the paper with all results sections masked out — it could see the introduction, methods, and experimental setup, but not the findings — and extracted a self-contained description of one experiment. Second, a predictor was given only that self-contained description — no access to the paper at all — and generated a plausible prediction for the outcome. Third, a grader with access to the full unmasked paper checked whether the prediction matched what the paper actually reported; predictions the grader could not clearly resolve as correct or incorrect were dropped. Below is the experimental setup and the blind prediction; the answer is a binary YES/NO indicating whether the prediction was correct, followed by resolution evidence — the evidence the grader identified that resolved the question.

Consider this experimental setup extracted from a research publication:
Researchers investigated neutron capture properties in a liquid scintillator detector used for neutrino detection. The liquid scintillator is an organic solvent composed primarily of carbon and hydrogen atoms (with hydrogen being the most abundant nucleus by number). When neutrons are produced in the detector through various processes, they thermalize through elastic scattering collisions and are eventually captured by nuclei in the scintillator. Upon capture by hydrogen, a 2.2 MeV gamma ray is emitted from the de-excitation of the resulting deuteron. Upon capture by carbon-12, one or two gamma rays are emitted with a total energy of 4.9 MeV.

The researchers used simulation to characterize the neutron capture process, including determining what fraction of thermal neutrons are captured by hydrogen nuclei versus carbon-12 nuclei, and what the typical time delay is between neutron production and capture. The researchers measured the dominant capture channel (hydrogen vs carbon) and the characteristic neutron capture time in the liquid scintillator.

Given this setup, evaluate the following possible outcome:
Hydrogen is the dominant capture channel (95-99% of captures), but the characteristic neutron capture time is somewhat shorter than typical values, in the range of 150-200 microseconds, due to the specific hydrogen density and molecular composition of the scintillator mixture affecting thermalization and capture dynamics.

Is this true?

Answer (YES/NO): NO